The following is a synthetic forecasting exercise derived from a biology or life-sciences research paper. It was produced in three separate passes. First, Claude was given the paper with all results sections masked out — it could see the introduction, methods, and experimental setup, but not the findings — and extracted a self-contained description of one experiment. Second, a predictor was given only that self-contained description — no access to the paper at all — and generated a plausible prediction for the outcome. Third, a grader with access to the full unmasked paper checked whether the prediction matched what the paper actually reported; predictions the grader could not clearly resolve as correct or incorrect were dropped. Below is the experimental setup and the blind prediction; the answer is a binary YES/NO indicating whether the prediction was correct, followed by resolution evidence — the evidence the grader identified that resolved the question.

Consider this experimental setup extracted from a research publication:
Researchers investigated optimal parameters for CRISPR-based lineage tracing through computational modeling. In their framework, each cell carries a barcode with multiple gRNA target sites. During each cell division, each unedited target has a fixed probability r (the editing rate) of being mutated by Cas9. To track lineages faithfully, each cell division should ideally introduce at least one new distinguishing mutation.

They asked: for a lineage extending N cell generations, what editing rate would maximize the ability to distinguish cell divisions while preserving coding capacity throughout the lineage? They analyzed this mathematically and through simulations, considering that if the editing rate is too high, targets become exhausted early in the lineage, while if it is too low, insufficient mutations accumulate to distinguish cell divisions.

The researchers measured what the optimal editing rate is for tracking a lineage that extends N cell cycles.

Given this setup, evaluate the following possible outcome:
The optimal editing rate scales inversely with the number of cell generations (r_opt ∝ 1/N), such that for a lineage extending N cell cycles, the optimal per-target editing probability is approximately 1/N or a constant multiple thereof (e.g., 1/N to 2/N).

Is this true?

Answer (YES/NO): YES